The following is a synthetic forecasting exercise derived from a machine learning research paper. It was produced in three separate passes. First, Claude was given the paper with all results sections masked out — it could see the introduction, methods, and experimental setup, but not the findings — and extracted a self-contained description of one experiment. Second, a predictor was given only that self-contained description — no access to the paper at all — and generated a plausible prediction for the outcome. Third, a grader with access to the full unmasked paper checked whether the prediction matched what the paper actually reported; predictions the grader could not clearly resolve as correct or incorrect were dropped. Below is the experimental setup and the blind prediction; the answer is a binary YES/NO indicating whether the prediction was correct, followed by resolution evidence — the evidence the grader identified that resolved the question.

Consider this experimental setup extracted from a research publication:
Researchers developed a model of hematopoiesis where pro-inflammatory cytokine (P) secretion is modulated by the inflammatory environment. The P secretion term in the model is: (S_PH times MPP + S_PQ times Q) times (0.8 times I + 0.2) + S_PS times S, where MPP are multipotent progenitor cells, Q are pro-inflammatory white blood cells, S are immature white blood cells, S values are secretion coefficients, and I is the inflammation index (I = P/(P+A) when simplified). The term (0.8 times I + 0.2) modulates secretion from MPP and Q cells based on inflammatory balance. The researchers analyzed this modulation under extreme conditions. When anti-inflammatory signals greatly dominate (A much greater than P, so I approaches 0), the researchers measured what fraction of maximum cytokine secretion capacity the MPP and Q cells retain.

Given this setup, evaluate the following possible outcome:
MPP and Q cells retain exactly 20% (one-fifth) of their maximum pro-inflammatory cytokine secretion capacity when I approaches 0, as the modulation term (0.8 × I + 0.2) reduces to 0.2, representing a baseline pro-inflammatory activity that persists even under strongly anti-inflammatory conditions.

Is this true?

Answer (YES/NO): YES